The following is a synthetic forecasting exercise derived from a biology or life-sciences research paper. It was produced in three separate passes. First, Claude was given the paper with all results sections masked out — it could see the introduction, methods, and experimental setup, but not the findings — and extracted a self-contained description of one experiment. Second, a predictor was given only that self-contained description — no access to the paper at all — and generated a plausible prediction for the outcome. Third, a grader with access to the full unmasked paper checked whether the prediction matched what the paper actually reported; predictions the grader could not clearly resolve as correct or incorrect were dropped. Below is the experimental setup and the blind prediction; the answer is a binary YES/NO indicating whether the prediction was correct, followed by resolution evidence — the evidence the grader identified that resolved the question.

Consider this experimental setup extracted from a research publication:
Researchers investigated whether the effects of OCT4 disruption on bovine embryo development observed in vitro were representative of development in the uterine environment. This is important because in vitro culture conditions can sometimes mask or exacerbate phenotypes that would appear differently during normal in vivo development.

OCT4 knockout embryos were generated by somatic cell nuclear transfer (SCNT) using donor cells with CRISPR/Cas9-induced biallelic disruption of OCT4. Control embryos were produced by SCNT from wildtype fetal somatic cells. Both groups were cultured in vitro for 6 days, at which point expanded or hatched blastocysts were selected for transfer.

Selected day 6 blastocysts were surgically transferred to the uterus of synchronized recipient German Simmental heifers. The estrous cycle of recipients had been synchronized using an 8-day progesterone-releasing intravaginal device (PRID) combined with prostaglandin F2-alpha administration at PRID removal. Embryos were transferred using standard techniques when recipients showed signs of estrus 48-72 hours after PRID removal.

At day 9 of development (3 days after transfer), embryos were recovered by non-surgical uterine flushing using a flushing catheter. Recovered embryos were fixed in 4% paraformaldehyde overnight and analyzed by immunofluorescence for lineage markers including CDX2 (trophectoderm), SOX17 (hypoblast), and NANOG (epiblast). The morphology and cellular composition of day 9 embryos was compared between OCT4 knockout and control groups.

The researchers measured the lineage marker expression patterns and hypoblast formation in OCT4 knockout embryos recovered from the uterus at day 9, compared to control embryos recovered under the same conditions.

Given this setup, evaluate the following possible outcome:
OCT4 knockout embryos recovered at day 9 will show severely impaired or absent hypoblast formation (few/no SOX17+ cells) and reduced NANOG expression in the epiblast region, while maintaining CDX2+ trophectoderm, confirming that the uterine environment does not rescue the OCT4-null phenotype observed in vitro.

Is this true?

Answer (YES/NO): NO